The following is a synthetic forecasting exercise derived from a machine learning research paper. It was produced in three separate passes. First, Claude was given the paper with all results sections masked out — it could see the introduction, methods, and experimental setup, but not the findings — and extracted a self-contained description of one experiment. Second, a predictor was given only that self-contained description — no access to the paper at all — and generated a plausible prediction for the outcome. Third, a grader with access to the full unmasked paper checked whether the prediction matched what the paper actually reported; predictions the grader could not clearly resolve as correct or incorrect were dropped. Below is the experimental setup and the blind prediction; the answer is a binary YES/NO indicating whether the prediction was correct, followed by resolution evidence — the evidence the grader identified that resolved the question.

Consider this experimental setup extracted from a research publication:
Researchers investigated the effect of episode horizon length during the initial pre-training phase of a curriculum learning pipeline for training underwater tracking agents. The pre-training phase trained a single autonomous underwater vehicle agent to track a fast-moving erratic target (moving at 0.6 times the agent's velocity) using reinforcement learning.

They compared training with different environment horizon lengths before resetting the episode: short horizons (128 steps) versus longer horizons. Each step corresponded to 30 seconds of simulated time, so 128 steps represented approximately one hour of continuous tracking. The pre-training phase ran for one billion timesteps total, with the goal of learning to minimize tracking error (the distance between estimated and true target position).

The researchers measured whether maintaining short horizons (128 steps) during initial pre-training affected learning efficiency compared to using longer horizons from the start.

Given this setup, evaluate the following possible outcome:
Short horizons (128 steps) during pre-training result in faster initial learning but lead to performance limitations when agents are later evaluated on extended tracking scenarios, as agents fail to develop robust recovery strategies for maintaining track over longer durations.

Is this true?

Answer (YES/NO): YES